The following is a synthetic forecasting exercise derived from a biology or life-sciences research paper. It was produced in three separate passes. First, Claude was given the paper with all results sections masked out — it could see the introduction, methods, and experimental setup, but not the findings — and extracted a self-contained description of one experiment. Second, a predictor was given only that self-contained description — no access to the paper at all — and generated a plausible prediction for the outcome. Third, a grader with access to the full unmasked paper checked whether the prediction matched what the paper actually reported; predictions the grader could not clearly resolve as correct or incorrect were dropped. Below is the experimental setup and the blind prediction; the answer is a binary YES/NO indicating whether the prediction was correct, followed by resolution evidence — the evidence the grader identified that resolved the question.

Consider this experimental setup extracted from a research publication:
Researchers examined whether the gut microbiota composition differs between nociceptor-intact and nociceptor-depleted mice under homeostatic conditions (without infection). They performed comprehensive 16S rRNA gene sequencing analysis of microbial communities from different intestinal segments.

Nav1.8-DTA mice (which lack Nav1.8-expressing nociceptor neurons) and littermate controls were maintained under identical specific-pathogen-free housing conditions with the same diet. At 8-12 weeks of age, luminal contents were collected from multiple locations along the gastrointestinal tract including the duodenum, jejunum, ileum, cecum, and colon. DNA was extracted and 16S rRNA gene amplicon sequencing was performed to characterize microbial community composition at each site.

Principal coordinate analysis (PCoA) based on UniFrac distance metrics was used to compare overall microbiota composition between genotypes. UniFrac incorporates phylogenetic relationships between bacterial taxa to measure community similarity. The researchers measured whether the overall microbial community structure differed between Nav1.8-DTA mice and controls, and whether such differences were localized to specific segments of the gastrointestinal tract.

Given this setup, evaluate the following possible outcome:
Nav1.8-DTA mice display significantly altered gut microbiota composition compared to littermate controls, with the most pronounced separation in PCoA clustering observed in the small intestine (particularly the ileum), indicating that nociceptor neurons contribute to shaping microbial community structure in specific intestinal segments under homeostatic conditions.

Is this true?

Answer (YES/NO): YES